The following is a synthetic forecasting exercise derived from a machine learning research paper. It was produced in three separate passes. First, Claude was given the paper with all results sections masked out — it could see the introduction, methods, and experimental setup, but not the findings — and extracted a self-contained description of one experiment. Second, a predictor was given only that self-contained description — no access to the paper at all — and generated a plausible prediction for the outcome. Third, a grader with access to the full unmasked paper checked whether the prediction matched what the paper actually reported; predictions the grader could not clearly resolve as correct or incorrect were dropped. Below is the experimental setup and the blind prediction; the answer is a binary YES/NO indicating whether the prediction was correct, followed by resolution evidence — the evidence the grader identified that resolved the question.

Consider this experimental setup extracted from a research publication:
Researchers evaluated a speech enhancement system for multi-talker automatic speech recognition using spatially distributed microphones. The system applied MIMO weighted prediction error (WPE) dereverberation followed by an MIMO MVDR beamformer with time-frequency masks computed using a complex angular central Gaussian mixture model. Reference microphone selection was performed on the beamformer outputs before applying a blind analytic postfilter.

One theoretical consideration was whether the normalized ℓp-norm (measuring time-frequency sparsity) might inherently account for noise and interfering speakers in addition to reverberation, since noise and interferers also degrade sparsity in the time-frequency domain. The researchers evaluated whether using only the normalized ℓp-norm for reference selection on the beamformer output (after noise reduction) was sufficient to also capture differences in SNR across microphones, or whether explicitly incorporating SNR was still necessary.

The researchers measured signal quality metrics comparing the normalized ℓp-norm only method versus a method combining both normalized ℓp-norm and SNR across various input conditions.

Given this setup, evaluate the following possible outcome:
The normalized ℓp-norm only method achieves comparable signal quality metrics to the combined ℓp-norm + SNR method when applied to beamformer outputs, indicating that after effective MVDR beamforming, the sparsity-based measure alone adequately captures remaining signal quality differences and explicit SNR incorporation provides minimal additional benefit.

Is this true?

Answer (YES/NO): NO